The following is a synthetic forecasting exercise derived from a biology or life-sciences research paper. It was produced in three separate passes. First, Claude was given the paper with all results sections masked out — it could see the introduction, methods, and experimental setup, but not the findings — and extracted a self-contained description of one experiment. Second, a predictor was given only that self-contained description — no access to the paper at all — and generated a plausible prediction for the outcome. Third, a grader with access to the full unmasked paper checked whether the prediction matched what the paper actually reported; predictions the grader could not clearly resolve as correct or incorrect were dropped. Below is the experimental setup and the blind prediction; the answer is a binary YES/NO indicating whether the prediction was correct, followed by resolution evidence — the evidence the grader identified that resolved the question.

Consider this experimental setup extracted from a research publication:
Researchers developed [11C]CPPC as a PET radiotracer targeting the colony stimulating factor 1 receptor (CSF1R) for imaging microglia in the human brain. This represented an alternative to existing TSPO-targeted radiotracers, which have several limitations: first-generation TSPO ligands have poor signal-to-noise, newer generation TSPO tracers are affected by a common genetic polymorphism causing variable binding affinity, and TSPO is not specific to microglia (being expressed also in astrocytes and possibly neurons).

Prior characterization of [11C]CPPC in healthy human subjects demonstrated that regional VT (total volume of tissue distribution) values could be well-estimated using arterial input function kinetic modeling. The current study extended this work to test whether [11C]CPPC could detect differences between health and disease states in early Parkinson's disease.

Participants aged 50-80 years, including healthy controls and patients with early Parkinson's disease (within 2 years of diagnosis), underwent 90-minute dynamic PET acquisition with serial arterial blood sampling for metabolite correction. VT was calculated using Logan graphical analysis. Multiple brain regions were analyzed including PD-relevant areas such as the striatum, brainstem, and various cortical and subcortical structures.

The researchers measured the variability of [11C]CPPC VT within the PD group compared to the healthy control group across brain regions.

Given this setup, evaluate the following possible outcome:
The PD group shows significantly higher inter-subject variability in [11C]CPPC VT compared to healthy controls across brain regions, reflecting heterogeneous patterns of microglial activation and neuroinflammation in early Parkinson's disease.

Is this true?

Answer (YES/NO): YES